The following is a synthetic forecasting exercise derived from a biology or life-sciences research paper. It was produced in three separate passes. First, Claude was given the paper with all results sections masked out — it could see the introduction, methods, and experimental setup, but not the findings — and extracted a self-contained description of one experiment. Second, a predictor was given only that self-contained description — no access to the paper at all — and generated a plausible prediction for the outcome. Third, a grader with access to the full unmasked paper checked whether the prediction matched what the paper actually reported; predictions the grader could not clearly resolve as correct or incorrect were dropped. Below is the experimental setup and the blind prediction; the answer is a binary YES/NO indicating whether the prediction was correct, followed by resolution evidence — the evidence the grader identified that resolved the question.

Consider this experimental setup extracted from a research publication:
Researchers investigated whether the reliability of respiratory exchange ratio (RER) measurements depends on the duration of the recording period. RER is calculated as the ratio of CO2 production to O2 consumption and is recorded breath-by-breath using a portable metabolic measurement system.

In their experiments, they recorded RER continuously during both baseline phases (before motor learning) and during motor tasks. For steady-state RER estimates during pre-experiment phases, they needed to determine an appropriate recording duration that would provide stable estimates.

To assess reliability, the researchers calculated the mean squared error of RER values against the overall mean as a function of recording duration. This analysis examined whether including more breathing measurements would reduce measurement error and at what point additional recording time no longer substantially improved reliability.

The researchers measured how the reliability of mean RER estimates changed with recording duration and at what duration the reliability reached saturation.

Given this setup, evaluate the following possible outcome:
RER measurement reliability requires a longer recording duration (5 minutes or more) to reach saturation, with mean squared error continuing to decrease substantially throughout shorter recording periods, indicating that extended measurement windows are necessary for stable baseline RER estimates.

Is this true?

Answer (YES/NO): YES